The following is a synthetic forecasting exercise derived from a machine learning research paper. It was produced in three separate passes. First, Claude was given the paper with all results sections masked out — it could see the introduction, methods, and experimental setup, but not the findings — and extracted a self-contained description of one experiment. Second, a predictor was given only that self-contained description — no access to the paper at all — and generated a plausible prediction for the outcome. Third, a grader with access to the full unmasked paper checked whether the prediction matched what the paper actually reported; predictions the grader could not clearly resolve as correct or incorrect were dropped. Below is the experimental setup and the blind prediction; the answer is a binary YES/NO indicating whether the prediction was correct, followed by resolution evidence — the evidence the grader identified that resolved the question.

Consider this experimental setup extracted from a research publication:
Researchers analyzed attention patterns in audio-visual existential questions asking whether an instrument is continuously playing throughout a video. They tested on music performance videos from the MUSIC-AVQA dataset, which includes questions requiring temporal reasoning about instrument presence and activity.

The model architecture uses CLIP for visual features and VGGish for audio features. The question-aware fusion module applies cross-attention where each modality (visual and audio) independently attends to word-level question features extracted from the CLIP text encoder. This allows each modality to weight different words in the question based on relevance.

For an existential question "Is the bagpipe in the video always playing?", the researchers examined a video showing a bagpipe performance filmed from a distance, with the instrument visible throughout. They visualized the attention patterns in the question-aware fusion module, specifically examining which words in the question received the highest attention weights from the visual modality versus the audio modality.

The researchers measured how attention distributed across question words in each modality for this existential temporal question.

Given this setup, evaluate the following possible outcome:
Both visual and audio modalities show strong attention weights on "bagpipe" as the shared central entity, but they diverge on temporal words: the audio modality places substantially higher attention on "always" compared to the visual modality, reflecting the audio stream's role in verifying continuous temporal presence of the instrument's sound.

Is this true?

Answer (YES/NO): NO